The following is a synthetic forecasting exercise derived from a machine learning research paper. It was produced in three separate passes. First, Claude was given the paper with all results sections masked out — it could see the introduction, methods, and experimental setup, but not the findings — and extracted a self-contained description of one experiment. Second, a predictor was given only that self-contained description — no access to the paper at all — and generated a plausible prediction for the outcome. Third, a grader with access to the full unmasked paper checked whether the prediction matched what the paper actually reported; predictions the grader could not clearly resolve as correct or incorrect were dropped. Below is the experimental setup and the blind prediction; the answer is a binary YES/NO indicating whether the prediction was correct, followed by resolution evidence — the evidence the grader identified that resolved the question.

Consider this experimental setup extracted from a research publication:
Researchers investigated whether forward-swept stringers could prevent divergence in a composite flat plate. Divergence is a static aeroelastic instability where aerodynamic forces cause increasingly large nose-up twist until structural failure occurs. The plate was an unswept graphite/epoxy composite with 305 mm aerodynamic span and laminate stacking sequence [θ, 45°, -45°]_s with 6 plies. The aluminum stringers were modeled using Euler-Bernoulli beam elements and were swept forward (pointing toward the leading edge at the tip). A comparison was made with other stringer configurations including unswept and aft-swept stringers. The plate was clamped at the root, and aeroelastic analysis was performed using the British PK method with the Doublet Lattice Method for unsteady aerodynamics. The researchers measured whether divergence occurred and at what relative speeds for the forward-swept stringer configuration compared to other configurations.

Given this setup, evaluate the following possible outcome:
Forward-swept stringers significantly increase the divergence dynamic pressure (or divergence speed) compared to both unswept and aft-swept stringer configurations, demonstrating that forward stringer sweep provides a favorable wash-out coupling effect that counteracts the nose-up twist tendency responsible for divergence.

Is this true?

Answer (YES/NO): YES